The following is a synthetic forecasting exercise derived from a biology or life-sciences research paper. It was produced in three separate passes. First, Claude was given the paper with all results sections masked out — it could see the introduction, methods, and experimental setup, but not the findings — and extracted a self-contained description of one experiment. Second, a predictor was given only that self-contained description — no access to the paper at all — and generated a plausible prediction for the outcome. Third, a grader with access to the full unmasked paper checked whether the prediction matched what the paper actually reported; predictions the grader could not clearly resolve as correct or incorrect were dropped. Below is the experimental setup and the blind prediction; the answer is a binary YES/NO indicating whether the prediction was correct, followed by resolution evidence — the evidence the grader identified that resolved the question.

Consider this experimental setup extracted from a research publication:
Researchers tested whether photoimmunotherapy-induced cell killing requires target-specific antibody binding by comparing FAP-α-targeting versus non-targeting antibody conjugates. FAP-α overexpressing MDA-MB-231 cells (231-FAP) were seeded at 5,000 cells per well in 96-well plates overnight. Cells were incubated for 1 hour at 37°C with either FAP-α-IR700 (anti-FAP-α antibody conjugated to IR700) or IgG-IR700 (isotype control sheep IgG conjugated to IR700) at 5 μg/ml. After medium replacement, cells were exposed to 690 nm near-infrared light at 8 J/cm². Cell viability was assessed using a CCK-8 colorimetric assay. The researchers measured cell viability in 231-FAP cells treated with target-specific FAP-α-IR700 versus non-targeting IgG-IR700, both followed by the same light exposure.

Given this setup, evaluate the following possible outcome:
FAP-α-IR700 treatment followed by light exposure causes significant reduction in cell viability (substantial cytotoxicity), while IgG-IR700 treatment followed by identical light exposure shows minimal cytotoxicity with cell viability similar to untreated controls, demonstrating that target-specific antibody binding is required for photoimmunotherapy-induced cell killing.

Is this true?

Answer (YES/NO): YES